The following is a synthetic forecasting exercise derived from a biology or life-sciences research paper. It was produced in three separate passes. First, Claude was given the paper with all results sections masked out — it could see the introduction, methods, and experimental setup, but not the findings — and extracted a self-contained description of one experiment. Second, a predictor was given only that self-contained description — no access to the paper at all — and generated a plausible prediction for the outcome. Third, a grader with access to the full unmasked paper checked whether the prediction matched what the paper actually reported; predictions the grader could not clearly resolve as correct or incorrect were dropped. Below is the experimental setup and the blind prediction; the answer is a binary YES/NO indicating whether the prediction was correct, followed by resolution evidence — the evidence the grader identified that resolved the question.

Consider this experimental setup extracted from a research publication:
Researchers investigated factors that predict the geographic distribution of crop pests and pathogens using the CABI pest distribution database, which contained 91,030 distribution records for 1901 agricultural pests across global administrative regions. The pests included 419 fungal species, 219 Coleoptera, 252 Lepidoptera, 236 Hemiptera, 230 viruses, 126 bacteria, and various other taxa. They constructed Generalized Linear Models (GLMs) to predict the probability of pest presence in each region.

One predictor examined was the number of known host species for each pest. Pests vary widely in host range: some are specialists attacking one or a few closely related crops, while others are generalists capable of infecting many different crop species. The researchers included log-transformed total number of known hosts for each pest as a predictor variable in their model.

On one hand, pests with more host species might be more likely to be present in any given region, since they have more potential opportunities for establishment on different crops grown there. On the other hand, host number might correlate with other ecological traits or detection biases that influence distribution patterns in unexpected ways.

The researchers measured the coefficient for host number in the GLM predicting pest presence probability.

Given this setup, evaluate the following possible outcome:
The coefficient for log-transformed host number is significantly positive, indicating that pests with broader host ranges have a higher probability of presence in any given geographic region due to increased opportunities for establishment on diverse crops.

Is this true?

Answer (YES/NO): NO